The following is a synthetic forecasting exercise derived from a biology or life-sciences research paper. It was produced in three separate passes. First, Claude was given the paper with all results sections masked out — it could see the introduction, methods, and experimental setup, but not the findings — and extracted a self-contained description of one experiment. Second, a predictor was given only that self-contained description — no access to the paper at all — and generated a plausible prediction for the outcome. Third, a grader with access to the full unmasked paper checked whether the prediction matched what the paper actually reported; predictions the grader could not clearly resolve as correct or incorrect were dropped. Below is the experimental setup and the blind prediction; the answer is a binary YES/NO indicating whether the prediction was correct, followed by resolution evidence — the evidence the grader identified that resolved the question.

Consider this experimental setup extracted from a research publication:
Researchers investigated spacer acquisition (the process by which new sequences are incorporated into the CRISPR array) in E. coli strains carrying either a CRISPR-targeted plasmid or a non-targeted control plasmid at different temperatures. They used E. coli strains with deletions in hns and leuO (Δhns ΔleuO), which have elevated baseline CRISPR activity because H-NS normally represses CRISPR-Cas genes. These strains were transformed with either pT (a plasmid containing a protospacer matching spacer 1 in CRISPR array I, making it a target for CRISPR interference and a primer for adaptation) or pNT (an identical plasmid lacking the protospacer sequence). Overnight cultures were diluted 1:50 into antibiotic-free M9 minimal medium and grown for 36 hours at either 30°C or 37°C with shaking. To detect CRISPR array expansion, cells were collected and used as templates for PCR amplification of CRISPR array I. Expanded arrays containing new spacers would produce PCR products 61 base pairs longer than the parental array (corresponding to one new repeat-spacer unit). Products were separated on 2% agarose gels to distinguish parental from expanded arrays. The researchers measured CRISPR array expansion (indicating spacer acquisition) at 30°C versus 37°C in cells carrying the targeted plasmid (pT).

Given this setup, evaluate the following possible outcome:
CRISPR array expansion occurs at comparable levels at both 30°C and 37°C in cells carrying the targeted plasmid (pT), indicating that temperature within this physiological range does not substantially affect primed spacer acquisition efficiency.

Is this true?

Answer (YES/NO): NO